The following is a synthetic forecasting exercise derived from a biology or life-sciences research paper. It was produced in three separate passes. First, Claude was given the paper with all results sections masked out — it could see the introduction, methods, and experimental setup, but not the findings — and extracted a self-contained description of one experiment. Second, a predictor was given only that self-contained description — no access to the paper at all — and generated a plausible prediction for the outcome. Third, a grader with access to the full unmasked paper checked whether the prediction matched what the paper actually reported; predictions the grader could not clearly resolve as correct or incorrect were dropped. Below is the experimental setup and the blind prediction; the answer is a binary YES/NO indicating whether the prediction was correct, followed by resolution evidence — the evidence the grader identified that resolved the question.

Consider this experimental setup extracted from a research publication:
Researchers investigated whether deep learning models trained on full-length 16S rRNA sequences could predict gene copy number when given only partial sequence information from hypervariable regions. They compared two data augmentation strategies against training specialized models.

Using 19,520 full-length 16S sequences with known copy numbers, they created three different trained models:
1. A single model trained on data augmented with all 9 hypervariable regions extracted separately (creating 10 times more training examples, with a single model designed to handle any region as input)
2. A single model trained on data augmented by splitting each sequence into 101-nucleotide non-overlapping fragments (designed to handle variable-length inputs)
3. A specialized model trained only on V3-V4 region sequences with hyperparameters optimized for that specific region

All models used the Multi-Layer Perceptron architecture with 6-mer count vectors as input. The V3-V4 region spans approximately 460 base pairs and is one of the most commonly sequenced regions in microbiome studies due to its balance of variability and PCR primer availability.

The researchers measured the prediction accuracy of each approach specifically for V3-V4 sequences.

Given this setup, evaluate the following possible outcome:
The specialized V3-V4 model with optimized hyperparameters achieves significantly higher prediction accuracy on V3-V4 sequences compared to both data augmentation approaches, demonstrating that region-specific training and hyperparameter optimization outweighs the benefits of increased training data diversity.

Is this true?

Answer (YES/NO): YES